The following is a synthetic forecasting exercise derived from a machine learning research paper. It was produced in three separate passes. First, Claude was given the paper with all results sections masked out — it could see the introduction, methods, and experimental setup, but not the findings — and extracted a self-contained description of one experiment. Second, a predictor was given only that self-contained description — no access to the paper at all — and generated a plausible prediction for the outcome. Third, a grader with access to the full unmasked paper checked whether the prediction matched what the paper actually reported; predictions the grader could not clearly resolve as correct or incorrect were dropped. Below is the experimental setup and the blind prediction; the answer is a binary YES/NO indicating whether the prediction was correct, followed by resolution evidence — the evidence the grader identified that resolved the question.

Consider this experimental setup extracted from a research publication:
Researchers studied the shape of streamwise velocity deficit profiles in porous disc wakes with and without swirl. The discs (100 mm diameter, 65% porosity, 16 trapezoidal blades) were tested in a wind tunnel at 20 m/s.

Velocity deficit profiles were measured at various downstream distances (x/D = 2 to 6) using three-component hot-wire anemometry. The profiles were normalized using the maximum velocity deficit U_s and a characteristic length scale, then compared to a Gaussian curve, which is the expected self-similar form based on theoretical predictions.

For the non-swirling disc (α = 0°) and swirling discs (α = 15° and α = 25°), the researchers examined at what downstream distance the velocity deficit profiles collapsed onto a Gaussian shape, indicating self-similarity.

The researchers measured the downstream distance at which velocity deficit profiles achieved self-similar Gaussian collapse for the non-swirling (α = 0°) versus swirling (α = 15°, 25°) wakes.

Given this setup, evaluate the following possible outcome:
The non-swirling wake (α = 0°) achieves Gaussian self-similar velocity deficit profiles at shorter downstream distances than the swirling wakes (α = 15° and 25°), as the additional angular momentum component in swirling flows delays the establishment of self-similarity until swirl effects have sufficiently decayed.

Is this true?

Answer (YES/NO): NO